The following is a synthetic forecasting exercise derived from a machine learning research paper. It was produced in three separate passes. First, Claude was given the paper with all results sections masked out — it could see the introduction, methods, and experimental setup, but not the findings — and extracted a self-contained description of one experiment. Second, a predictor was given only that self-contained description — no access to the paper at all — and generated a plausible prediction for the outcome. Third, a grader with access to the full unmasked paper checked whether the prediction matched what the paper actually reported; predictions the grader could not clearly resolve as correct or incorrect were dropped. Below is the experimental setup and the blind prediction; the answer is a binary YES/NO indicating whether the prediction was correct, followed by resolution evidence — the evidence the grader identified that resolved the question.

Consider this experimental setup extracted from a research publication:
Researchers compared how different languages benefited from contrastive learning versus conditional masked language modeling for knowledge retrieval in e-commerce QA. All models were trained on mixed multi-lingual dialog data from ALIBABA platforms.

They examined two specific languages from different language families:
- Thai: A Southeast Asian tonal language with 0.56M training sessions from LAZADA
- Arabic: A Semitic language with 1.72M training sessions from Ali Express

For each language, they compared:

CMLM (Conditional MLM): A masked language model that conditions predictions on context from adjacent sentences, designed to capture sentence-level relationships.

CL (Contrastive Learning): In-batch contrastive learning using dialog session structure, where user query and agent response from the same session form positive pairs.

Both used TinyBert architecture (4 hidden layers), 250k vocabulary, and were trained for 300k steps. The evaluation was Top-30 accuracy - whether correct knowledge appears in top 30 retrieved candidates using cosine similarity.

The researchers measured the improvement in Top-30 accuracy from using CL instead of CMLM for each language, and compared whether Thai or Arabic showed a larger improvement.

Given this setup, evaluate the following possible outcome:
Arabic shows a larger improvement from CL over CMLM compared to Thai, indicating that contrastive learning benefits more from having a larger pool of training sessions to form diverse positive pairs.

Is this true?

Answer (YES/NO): NO